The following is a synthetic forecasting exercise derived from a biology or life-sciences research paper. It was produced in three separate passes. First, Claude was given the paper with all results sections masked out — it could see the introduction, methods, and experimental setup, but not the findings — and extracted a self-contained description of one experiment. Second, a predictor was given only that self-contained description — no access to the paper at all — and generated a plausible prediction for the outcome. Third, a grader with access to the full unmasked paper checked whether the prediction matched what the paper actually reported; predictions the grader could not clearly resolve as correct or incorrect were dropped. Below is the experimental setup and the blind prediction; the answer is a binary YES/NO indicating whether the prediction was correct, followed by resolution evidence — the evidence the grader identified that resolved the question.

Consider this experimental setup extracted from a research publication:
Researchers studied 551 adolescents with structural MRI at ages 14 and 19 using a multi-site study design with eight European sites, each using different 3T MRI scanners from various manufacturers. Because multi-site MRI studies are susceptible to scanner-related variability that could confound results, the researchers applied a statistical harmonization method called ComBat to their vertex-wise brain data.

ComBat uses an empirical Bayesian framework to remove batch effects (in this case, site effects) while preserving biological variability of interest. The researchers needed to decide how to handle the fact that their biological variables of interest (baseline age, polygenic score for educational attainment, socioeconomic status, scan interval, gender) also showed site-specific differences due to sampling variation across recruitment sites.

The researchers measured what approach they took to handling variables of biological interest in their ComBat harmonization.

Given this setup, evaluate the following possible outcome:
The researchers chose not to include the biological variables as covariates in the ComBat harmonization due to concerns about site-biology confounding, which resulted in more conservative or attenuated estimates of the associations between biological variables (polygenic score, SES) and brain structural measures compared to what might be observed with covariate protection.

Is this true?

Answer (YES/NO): NO